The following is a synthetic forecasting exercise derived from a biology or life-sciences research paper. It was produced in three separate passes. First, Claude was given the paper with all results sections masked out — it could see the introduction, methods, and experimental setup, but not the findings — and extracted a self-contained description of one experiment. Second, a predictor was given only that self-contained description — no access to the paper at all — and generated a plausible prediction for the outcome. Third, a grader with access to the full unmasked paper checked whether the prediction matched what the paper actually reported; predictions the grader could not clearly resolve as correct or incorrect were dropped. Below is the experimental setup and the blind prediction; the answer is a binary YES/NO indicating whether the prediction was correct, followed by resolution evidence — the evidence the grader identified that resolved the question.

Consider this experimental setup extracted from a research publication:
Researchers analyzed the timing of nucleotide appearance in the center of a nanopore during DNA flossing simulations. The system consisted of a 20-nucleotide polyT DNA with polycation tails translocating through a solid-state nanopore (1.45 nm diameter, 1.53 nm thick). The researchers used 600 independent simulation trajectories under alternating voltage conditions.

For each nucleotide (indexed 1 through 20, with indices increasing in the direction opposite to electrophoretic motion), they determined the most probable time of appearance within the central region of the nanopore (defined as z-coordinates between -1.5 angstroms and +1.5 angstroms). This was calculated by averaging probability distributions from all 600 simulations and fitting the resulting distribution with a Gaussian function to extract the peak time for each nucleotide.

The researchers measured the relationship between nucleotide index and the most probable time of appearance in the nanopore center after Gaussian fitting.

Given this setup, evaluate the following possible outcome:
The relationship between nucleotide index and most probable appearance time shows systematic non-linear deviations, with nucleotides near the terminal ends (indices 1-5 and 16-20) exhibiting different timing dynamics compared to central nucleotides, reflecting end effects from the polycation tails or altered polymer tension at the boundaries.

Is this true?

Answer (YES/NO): NO